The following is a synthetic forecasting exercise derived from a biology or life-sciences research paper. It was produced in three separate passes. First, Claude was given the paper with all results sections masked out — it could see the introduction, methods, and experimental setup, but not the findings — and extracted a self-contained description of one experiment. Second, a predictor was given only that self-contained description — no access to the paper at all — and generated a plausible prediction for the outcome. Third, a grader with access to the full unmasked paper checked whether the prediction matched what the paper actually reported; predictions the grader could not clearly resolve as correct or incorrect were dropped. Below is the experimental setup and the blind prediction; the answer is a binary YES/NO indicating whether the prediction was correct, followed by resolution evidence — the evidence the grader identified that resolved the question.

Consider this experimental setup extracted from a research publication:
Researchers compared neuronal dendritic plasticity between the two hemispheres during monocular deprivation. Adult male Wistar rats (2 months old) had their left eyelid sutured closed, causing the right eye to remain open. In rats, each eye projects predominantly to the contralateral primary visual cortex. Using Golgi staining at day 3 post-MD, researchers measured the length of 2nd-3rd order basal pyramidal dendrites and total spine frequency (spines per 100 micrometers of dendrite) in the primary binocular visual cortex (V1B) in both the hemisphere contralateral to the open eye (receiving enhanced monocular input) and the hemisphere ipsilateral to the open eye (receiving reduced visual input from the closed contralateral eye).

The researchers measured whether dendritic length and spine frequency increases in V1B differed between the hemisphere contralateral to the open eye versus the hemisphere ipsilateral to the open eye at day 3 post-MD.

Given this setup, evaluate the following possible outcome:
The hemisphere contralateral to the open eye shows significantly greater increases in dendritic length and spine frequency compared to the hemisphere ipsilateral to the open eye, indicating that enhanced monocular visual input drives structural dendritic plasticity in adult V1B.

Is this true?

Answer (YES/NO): NO